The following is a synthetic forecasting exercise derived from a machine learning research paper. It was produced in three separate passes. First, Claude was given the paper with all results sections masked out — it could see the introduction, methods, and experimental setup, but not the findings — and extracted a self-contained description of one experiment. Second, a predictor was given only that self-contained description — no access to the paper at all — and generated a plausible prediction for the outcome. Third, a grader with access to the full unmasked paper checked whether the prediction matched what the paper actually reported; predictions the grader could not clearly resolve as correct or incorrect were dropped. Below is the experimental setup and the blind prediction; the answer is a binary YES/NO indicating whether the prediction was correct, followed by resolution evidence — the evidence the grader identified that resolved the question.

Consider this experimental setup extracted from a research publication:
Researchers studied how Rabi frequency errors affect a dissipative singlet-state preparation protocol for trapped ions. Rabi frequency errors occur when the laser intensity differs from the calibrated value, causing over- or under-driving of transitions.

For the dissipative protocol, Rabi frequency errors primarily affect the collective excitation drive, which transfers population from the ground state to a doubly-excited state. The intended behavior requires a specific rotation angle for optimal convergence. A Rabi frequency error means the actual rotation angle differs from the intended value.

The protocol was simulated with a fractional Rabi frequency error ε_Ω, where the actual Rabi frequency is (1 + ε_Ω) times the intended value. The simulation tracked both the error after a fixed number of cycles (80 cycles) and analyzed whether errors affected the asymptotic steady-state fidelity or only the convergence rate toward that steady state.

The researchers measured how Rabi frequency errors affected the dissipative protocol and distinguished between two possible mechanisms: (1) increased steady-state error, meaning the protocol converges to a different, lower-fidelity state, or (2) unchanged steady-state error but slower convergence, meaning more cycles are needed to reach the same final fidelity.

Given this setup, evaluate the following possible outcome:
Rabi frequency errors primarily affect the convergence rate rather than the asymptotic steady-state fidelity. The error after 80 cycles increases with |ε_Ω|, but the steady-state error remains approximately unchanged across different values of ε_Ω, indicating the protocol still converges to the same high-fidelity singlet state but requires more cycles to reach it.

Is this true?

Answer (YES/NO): YES